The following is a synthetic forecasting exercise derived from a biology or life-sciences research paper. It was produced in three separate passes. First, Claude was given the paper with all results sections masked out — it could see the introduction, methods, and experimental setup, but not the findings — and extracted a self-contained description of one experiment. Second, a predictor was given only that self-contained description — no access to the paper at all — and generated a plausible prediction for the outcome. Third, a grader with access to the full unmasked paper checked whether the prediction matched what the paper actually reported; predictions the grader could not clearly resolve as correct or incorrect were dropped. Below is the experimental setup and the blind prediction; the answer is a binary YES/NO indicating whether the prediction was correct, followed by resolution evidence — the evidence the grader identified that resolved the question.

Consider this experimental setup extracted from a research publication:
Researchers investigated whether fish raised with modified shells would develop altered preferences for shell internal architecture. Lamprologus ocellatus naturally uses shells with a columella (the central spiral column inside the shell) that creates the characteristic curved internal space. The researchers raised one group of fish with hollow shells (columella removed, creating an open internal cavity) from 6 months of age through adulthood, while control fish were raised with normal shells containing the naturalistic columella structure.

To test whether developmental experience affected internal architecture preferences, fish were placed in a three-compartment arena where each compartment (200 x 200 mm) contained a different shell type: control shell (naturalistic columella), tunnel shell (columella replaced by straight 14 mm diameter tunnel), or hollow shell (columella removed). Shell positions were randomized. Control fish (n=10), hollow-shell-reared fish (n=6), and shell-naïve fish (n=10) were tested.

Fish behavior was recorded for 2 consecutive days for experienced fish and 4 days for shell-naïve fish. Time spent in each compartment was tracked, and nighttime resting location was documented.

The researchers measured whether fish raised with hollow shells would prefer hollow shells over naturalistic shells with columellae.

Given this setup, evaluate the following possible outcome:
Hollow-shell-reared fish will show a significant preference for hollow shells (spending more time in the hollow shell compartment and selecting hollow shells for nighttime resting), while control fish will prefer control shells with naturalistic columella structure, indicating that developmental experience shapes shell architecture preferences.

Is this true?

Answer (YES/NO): NO